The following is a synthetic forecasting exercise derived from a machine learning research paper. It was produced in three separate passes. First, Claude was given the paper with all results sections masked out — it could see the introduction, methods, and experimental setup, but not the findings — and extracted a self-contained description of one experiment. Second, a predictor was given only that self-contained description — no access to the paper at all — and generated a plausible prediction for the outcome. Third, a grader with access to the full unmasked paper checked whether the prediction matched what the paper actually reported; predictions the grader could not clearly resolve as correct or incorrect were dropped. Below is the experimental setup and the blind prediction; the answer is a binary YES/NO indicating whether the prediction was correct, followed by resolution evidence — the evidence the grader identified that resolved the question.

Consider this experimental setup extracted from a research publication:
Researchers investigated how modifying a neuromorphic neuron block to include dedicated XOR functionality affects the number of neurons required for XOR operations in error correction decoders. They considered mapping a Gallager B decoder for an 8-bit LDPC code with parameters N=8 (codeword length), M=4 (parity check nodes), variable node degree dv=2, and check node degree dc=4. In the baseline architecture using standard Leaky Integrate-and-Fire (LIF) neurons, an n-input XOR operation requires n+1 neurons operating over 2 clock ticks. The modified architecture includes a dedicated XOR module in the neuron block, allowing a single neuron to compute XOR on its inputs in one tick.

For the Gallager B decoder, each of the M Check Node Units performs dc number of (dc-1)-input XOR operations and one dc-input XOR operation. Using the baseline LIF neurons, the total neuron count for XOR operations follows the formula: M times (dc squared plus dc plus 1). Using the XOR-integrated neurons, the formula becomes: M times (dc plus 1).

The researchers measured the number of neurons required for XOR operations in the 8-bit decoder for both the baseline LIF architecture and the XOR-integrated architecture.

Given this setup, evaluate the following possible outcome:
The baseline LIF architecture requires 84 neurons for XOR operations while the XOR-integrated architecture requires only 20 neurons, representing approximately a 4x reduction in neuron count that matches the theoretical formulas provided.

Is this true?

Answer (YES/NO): YES